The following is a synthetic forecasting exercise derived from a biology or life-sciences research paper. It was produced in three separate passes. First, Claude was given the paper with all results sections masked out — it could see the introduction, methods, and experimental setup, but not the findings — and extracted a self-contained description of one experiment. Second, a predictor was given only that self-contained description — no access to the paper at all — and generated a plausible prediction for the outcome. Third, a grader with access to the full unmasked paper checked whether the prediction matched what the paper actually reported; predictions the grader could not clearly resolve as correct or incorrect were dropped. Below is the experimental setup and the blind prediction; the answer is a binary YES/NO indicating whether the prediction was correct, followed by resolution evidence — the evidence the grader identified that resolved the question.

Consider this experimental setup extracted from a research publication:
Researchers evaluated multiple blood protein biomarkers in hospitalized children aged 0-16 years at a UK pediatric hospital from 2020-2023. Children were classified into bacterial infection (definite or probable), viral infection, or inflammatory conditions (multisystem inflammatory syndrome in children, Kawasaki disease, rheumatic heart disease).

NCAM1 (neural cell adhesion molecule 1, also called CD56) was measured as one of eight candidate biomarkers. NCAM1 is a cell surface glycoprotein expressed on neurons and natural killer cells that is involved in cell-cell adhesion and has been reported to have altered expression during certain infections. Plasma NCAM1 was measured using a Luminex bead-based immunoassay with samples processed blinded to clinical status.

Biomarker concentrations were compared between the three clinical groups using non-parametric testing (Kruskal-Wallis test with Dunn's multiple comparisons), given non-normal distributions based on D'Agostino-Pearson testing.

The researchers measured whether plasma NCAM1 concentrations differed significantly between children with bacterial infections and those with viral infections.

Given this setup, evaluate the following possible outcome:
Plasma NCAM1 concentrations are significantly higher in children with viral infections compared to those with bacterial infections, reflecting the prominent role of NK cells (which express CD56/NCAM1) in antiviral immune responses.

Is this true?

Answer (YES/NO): NO